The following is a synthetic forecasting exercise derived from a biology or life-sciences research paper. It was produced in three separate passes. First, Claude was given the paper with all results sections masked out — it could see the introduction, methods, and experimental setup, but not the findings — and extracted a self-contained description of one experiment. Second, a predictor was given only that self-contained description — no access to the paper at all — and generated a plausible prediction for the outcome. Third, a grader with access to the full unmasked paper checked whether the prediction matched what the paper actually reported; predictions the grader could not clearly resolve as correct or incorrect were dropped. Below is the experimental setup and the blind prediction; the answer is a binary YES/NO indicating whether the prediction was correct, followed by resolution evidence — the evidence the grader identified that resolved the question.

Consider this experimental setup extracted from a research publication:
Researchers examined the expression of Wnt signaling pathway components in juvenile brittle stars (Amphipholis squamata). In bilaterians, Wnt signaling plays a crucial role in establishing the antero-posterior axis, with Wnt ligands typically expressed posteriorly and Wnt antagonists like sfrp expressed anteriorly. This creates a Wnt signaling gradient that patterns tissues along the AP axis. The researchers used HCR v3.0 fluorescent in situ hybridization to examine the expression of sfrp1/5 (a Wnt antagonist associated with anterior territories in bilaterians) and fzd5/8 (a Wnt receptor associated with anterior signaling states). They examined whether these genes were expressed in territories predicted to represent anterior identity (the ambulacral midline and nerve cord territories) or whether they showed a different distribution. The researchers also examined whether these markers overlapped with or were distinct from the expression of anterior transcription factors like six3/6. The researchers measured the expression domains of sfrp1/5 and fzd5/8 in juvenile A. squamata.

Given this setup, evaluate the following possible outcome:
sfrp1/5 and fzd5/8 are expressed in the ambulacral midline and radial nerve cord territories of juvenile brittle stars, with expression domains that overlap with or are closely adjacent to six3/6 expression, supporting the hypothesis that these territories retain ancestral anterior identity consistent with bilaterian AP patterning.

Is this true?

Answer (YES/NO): YES